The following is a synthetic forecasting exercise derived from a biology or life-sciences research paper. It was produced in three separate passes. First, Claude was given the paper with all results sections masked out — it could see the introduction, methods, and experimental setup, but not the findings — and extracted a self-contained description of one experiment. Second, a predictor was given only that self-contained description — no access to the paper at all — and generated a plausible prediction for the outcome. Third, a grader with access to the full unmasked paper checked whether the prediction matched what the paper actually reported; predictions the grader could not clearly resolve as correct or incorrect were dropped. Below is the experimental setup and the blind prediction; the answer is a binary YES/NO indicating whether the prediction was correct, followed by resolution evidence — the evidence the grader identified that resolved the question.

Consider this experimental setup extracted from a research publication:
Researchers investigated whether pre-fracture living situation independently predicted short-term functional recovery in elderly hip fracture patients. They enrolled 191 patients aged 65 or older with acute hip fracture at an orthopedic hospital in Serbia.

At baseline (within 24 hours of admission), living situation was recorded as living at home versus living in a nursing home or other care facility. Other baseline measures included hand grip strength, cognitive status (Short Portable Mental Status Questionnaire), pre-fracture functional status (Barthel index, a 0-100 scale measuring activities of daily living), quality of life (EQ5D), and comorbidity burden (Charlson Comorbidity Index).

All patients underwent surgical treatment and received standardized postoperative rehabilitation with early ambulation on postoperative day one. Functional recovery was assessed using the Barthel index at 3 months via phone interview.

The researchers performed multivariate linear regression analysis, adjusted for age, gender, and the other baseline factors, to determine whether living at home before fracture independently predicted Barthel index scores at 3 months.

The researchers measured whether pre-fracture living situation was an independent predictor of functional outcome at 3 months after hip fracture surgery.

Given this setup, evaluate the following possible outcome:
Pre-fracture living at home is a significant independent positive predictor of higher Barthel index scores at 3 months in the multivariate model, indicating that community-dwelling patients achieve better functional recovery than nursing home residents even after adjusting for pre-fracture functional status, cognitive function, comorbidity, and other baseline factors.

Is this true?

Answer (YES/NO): YES